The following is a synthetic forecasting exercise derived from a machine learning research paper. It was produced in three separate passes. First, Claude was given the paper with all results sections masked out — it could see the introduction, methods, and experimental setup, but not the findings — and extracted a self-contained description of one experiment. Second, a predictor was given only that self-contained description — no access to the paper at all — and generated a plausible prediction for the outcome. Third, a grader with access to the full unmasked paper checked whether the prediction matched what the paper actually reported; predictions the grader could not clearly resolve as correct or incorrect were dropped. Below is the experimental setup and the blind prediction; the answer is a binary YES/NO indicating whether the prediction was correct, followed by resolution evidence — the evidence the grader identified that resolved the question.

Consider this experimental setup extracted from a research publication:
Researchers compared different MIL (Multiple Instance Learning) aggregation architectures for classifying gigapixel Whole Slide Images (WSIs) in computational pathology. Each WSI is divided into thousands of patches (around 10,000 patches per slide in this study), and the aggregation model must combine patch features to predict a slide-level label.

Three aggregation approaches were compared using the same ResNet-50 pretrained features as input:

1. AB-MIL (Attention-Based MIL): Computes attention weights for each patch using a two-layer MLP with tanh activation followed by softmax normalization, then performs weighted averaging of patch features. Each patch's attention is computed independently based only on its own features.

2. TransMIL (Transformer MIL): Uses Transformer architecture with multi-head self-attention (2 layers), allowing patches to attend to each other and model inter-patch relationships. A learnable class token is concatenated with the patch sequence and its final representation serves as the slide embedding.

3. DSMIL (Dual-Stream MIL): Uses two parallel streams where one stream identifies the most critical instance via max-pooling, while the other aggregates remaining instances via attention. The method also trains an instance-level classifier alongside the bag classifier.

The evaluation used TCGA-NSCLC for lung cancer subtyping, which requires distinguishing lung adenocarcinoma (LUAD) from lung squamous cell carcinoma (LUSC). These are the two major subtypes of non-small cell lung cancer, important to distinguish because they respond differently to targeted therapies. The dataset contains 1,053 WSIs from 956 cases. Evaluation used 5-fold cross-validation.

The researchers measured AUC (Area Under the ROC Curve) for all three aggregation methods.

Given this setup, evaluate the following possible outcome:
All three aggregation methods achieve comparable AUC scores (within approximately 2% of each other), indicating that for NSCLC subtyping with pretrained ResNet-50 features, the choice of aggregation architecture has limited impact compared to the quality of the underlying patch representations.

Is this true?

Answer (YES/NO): YES